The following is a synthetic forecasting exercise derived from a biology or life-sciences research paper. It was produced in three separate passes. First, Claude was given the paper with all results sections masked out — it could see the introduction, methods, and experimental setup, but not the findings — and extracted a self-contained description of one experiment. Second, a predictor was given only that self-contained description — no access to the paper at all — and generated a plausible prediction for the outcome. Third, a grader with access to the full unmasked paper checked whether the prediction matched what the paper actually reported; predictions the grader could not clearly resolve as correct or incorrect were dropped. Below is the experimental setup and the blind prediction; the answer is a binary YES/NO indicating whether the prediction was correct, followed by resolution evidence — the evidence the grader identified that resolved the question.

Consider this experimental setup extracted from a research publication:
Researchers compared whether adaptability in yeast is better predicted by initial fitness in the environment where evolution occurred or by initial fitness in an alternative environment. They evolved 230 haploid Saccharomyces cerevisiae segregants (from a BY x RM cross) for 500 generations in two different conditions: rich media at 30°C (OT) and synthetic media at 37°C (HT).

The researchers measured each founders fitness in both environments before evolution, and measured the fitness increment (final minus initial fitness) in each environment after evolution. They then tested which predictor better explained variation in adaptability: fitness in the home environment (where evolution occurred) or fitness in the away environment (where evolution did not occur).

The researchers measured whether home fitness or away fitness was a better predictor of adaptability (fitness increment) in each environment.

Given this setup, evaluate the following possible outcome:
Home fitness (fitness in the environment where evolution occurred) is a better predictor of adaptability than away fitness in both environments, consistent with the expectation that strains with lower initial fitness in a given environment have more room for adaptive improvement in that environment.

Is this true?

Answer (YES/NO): NO